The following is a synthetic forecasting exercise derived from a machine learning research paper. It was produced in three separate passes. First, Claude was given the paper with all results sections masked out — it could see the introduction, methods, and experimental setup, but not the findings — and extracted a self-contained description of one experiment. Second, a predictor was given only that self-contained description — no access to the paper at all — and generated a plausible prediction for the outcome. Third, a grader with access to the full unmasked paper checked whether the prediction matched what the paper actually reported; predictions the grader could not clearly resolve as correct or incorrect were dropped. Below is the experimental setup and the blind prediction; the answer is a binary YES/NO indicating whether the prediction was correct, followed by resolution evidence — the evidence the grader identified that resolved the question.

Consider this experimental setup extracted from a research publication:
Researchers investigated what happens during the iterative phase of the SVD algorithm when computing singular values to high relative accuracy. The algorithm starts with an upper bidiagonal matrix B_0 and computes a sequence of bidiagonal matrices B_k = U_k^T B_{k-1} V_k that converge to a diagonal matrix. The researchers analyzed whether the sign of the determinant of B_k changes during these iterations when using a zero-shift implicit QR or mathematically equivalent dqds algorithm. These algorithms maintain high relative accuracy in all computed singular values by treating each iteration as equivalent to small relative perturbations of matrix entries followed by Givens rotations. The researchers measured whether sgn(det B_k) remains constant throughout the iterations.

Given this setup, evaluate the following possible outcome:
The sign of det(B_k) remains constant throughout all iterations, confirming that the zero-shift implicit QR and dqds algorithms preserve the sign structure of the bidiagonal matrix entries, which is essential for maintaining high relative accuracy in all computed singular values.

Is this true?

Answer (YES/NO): YES